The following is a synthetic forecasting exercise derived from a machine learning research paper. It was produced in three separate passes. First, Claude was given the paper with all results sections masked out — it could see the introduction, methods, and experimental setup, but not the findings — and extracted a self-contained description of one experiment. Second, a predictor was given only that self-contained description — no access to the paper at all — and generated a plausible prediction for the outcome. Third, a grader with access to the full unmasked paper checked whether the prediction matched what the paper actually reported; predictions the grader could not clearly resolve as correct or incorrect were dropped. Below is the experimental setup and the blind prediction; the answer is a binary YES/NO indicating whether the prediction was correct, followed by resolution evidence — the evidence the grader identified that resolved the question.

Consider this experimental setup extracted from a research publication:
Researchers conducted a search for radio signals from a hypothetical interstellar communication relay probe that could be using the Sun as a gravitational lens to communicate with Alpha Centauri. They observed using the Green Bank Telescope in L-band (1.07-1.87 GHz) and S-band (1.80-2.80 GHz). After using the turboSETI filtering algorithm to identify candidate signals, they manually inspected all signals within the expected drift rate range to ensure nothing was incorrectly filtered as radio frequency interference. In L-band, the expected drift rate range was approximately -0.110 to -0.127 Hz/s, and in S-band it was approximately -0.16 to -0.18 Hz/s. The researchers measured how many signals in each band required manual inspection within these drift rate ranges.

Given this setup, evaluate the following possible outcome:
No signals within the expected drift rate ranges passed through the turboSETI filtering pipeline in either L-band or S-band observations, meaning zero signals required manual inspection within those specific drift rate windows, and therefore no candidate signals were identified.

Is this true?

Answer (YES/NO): NO